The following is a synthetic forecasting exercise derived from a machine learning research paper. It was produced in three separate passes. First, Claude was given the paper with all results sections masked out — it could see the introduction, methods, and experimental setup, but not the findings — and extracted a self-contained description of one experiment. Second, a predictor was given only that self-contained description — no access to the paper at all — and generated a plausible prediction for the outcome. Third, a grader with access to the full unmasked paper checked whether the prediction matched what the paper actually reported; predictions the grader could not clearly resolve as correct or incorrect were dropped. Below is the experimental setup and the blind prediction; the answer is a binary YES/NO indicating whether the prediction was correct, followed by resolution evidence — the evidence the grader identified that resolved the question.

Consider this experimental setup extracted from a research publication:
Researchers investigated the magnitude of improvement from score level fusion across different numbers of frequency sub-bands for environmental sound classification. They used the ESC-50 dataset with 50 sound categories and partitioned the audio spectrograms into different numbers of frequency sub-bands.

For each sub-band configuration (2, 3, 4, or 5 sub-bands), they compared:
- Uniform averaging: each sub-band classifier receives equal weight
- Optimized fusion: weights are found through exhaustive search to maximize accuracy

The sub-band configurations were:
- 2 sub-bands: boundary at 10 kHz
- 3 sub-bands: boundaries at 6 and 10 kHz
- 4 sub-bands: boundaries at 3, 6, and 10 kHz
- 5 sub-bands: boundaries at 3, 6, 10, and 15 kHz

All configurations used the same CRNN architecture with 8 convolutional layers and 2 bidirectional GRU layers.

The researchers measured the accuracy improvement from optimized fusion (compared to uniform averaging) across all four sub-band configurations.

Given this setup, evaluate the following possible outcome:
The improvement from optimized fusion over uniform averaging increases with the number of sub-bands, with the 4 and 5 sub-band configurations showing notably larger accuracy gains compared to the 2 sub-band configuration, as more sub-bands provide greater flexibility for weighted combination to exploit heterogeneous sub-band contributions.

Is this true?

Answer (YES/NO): NO